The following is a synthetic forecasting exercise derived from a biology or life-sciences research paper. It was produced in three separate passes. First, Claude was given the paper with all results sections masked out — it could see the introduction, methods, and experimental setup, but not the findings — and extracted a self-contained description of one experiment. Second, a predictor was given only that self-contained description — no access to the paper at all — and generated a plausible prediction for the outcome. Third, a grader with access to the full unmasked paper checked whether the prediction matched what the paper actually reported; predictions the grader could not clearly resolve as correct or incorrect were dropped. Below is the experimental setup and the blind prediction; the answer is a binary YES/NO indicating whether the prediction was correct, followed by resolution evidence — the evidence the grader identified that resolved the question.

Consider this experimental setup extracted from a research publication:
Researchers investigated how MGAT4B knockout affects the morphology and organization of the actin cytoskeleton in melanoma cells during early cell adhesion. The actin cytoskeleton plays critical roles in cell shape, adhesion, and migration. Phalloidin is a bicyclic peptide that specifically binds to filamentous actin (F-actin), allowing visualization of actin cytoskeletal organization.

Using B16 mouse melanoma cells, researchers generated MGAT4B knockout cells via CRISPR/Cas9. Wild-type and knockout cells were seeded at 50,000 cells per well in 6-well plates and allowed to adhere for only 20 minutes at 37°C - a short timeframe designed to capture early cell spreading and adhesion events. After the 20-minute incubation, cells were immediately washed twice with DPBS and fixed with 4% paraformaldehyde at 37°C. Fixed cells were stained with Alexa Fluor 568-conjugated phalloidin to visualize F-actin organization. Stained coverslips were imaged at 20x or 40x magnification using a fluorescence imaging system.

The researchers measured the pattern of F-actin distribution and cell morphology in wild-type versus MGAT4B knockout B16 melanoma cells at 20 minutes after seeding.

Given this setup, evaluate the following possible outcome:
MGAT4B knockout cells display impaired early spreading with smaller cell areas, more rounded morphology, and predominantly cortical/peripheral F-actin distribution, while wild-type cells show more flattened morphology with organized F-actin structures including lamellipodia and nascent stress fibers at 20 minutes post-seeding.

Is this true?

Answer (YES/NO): NO